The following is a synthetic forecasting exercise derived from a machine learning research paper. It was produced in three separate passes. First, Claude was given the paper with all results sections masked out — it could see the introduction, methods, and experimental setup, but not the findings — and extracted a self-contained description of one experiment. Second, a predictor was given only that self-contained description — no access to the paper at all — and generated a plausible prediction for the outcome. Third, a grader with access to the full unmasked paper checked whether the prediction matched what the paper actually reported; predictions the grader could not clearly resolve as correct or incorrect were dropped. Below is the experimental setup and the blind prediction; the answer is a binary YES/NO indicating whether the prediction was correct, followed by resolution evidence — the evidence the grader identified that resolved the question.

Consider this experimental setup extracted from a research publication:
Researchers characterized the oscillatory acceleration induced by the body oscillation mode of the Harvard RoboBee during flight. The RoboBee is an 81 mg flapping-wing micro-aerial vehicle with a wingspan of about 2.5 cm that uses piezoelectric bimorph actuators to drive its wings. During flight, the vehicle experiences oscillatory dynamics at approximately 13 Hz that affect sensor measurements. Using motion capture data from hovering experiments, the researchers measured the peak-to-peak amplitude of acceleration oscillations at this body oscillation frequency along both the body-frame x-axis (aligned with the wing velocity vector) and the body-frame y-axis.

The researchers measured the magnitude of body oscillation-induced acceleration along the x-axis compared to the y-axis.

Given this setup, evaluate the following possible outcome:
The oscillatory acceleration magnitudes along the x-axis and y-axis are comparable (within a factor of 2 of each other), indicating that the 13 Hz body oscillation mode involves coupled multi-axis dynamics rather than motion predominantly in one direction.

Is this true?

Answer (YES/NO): NO